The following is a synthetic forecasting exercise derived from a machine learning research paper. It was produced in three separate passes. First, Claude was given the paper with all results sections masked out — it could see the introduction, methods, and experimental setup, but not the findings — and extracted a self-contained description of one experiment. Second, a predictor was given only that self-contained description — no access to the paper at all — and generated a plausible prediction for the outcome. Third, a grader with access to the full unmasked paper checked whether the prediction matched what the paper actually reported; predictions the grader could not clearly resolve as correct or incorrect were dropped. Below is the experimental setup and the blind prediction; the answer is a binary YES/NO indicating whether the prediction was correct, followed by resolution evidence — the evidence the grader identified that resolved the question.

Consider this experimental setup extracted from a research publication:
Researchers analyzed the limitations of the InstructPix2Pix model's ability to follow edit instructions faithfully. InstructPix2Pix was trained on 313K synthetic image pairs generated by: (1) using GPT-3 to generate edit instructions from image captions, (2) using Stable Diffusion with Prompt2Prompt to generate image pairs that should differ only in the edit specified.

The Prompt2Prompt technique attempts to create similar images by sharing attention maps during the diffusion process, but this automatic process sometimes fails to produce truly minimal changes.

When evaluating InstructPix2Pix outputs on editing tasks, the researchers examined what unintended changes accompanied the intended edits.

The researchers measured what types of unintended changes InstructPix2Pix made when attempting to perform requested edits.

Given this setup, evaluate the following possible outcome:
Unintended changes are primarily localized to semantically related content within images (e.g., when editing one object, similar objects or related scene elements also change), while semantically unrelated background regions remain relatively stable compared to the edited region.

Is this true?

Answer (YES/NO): NO